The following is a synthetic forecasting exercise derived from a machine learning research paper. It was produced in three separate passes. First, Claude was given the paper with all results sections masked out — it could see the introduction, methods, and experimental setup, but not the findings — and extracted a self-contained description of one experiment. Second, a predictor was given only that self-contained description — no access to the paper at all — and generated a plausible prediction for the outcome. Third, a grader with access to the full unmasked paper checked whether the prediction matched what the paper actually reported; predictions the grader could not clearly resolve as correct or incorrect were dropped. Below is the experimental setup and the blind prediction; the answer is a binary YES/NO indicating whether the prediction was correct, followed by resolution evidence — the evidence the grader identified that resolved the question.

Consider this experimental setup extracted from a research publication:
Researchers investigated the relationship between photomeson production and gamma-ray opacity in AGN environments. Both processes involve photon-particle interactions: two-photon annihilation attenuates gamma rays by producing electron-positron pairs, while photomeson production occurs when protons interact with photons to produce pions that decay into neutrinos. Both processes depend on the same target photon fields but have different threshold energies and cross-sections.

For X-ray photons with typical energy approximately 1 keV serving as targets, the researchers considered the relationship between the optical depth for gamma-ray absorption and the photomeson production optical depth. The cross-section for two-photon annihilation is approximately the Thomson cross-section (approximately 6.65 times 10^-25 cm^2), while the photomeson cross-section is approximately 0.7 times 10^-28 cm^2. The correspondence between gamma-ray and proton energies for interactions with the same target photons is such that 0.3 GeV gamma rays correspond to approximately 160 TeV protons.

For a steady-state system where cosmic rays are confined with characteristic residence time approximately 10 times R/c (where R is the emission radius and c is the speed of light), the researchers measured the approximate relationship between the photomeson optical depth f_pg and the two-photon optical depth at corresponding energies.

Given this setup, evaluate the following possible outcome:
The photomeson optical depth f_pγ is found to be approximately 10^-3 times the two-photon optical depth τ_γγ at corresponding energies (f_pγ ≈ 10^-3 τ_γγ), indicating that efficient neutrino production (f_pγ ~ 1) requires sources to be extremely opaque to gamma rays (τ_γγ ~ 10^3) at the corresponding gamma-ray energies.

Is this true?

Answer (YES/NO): NO